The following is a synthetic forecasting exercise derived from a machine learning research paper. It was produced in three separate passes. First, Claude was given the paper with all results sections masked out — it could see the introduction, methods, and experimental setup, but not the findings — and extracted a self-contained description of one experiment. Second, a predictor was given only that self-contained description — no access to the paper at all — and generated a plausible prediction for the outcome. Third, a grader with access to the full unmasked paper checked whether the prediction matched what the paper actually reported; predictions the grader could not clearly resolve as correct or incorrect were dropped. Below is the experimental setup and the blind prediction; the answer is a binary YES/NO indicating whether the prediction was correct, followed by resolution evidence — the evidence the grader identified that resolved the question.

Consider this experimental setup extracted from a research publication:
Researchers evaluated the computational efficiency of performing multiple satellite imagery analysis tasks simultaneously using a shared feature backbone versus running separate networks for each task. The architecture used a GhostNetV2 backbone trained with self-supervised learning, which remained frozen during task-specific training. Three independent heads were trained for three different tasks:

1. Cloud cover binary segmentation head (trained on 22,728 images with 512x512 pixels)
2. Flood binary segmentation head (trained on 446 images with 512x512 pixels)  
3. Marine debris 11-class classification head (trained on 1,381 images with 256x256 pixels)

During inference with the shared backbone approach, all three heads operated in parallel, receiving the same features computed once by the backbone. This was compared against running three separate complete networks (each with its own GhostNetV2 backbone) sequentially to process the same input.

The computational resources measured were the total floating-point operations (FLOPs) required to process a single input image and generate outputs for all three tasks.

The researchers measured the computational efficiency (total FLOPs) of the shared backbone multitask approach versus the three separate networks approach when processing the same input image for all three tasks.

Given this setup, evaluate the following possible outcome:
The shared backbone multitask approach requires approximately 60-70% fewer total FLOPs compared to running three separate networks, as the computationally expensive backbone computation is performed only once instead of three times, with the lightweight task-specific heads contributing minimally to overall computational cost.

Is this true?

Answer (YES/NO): YES